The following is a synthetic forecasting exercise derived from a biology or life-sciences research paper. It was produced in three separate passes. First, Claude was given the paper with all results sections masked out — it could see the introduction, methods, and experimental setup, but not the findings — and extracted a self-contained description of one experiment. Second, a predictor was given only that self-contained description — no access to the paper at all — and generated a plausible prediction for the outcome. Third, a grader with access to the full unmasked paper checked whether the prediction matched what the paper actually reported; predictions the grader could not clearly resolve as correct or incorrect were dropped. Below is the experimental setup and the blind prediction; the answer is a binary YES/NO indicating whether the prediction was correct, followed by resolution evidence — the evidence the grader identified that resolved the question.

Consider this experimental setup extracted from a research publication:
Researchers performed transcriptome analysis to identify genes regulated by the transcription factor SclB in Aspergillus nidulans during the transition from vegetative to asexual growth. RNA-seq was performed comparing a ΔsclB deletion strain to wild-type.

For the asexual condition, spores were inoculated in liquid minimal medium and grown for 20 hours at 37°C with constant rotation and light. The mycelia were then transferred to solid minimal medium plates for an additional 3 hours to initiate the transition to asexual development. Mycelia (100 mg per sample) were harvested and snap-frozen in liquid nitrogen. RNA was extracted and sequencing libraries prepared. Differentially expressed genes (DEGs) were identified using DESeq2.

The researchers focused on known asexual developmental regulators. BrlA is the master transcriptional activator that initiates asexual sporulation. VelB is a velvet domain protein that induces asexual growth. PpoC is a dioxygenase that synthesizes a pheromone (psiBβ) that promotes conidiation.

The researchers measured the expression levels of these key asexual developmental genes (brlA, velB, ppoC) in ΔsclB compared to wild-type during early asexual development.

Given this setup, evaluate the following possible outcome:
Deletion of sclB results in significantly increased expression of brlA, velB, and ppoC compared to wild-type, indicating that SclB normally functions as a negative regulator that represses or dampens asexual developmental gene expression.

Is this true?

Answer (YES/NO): NO